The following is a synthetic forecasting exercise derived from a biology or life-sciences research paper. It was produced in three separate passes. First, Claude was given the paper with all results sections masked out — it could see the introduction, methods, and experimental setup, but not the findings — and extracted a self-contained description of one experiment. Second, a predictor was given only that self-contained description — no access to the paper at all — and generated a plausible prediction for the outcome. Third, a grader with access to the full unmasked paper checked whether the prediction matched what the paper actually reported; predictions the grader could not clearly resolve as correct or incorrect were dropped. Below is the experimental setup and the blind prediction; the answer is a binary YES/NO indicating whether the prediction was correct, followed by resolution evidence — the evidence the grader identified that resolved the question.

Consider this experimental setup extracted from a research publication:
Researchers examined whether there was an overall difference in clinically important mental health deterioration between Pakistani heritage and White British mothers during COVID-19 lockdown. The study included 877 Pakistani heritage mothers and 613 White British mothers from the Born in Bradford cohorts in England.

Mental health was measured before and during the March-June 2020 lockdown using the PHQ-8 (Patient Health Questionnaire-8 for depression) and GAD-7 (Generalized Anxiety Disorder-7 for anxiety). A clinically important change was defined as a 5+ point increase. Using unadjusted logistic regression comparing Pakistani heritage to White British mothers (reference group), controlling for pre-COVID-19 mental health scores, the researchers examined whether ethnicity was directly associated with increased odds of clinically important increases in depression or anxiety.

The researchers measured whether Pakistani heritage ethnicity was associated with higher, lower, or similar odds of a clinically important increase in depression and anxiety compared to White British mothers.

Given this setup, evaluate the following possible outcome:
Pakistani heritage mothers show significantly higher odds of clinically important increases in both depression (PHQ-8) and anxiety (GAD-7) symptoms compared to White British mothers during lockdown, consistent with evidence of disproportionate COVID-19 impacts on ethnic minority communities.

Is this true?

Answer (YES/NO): NO